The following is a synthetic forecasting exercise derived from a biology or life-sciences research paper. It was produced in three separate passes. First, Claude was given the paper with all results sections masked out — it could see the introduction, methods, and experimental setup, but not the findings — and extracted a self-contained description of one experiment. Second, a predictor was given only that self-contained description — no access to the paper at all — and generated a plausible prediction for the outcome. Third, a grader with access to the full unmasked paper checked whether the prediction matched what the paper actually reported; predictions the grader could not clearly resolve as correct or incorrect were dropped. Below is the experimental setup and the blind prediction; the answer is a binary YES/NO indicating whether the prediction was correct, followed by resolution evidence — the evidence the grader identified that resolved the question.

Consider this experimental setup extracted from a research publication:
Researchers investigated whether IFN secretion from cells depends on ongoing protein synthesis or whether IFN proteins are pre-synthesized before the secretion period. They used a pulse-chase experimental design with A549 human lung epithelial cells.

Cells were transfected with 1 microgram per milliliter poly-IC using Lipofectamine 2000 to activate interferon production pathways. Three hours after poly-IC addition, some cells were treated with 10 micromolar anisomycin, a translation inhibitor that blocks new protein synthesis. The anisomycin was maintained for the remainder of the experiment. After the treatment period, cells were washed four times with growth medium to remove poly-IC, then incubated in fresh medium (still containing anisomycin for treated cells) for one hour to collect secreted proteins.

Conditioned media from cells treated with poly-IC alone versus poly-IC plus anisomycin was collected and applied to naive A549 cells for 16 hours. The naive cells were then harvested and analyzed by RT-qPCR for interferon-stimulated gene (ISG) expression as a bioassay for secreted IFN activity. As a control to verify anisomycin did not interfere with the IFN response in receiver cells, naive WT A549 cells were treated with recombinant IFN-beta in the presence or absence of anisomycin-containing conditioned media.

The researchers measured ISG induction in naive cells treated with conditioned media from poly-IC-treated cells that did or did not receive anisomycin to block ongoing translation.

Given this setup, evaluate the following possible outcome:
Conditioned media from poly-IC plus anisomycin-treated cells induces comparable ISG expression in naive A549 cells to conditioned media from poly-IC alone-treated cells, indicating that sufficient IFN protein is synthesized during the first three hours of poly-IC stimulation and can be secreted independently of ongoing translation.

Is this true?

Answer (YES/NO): NO